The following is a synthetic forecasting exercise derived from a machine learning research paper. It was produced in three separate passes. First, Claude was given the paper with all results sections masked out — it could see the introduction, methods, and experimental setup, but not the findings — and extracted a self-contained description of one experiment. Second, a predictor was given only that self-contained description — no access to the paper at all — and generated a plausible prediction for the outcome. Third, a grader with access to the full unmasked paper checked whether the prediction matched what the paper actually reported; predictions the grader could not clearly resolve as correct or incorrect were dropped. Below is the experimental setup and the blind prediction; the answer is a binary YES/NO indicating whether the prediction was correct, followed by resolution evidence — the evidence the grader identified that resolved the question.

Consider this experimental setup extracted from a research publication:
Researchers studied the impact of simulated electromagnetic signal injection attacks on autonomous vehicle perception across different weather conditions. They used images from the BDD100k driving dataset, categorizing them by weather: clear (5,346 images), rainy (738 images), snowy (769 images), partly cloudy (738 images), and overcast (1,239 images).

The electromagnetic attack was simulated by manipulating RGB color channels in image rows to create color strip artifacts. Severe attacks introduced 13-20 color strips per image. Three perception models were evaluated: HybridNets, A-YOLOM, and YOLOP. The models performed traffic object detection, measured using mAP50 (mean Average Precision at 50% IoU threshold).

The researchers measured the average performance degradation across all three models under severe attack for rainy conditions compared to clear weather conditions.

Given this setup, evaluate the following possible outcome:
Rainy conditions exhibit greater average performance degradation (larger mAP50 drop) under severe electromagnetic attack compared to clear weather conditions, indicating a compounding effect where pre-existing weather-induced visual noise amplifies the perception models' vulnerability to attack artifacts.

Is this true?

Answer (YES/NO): NO